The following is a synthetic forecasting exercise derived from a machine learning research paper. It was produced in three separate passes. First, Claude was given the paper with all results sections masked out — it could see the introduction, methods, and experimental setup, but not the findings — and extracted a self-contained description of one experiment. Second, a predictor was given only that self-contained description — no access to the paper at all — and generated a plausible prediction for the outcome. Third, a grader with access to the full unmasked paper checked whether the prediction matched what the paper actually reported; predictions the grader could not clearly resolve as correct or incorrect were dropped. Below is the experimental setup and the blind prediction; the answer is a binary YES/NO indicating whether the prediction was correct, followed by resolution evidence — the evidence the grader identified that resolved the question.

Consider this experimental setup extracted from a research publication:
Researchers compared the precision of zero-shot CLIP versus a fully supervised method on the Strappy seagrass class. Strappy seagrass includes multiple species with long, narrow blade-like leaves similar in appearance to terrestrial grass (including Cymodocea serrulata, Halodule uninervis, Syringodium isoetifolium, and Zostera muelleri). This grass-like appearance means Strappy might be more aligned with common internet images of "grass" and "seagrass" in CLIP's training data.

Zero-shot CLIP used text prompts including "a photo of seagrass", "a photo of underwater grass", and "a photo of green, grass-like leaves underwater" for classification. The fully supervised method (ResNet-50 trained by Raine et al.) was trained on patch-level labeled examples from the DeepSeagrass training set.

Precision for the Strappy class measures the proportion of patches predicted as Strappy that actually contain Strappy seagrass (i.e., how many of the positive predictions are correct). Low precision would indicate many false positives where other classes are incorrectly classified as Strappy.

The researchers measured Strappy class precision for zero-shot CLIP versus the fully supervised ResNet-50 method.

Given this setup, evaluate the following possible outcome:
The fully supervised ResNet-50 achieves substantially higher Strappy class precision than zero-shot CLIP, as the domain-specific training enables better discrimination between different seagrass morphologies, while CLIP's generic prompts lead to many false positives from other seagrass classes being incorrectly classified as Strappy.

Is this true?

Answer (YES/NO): YES